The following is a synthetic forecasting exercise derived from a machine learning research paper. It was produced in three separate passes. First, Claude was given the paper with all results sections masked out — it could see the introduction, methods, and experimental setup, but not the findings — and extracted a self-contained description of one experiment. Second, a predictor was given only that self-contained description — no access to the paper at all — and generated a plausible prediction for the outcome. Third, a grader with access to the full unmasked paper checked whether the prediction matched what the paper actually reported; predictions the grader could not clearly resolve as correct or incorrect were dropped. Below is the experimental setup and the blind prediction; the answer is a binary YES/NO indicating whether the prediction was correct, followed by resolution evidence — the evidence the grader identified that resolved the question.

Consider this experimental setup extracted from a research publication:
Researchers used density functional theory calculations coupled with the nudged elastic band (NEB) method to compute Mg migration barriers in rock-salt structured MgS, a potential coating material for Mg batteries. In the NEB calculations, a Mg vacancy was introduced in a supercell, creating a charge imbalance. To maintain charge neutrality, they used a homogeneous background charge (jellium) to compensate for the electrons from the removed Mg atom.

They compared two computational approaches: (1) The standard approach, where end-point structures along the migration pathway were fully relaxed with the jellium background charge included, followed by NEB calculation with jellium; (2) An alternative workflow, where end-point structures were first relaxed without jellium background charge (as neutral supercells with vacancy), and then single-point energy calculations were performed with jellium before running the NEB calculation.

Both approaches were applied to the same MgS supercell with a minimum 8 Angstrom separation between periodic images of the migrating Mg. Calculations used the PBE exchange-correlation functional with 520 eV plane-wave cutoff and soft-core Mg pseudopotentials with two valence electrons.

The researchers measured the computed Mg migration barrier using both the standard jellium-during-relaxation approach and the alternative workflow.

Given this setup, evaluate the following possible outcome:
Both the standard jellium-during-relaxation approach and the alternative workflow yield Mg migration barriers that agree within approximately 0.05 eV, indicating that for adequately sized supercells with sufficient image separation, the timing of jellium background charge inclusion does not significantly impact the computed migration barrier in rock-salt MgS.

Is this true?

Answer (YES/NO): NO